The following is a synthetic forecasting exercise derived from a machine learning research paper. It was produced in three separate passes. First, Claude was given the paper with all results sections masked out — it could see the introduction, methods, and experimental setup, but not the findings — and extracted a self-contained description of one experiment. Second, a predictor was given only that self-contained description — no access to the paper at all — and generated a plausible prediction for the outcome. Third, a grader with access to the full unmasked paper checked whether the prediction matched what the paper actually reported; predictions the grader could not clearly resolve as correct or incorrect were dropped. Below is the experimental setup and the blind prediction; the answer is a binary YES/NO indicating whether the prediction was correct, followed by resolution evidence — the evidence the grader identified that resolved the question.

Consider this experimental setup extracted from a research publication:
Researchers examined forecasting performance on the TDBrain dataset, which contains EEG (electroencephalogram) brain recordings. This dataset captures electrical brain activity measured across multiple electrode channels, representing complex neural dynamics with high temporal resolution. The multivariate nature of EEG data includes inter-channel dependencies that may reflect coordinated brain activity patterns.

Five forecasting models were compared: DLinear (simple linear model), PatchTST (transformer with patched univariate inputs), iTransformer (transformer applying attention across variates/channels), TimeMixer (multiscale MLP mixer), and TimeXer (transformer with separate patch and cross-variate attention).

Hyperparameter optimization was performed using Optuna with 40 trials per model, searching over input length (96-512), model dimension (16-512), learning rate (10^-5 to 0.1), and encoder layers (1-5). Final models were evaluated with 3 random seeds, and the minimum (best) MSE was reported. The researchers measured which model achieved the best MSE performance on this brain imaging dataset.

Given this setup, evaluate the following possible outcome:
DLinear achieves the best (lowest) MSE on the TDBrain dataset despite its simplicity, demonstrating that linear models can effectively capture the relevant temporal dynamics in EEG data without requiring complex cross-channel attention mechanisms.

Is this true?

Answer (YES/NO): NO